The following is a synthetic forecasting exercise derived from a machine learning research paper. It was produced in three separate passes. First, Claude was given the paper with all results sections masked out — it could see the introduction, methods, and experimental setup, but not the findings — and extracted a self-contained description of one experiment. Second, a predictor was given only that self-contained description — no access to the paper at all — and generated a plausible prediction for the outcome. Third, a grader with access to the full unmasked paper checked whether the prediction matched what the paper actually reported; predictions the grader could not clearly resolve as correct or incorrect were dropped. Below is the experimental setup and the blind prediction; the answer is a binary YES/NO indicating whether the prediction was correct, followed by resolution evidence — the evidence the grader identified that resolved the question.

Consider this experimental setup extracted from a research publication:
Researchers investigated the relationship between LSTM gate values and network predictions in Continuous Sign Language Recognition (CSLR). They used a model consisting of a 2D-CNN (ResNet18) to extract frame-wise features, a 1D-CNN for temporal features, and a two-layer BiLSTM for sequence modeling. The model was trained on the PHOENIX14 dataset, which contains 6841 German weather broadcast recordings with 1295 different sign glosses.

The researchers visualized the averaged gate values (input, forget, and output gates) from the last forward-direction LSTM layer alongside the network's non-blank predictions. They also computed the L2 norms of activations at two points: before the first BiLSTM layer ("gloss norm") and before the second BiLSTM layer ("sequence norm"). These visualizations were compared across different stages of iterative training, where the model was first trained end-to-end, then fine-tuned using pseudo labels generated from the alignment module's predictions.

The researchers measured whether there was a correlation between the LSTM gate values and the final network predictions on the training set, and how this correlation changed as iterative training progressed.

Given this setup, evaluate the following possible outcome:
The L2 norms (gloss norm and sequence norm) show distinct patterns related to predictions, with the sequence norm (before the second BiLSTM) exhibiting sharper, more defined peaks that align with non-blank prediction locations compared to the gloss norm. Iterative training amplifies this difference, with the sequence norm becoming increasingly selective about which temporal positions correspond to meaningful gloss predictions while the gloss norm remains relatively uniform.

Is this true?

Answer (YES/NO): NO